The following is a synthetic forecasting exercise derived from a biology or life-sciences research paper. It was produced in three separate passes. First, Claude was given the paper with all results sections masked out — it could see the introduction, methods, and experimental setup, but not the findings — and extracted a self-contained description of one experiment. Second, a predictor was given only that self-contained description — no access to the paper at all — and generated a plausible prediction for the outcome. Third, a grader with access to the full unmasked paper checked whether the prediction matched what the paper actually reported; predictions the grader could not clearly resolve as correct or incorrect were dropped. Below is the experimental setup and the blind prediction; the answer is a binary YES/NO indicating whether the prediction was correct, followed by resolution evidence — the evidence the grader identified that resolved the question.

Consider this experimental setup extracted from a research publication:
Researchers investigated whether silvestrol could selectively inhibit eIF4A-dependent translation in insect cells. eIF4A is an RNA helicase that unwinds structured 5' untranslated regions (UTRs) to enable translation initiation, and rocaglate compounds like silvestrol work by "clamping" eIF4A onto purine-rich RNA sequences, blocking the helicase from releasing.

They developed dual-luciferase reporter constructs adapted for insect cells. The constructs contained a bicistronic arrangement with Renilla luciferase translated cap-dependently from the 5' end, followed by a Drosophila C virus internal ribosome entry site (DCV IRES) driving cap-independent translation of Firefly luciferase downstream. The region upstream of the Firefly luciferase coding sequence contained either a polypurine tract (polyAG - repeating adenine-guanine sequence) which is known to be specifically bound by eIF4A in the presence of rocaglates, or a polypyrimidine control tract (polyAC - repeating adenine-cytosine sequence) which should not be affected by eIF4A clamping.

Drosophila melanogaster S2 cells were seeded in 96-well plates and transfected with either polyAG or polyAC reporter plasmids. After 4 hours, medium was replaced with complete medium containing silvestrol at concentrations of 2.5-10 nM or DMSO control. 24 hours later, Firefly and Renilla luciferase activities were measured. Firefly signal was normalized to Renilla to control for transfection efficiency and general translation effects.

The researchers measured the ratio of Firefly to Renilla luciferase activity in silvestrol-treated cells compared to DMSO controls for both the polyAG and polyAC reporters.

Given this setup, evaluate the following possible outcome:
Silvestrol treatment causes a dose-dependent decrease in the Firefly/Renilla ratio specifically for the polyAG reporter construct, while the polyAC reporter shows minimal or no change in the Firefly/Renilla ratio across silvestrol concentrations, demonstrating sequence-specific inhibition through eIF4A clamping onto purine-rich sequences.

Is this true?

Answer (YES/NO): YES